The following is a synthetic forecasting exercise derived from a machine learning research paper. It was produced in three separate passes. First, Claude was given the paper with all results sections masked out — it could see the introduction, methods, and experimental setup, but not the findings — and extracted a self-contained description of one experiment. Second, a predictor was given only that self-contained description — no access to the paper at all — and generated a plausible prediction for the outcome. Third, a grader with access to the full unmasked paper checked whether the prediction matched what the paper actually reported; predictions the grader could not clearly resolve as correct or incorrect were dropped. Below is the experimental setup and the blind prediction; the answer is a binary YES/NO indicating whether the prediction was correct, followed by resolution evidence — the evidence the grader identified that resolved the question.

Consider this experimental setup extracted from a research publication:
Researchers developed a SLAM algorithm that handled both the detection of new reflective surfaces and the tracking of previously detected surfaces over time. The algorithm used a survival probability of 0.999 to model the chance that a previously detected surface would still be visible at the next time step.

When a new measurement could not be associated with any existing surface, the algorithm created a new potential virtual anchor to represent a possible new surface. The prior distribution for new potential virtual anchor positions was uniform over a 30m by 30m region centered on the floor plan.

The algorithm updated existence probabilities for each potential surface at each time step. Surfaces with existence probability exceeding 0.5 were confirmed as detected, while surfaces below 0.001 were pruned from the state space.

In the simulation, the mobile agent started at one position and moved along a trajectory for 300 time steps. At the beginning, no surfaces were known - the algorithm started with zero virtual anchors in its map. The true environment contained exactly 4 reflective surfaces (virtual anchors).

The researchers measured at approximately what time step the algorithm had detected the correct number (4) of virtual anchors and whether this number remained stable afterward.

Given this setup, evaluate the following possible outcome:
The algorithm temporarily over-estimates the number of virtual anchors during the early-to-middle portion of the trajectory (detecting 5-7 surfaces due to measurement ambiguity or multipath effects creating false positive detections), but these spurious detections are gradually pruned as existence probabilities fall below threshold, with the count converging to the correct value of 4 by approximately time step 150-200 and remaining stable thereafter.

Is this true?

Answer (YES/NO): NO